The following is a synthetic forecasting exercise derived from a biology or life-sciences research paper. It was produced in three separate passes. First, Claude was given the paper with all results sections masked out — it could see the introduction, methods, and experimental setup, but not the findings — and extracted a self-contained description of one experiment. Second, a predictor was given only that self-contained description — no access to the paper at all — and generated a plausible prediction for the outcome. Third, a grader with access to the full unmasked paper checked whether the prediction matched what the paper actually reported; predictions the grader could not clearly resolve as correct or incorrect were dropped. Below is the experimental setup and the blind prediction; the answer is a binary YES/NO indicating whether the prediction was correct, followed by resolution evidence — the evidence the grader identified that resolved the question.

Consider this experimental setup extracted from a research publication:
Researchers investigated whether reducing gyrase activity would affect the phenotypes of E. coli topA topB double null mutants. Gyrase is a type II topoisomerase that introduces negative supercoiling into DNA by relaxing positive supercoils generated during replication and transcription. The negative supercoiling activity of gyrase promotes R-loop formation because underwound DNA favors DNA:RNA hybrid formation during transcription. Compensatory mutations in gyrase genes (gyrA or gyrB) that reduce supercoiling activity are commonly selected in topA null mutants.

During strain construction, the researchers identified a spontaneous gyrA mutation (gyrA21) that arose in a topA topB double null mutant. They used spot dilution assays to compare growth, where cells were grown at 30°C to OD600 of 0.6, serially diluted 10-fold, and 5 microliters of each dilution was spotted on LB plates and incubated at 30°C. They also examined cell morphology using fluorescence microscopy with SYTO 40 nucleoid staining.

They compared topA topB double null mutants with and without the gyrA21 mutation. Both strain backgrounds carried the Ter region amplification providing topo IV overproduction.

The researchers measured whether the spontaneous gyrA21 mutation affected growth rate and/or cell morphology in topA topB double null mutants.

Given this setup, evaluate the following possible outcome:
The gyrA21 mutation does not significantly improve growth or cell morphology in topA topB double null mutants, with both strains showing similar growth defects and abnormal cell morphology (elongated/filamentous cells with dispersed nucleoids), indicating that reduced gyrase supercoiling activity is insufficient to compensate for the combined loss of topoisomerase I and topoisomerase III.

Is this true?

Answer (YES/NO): NO